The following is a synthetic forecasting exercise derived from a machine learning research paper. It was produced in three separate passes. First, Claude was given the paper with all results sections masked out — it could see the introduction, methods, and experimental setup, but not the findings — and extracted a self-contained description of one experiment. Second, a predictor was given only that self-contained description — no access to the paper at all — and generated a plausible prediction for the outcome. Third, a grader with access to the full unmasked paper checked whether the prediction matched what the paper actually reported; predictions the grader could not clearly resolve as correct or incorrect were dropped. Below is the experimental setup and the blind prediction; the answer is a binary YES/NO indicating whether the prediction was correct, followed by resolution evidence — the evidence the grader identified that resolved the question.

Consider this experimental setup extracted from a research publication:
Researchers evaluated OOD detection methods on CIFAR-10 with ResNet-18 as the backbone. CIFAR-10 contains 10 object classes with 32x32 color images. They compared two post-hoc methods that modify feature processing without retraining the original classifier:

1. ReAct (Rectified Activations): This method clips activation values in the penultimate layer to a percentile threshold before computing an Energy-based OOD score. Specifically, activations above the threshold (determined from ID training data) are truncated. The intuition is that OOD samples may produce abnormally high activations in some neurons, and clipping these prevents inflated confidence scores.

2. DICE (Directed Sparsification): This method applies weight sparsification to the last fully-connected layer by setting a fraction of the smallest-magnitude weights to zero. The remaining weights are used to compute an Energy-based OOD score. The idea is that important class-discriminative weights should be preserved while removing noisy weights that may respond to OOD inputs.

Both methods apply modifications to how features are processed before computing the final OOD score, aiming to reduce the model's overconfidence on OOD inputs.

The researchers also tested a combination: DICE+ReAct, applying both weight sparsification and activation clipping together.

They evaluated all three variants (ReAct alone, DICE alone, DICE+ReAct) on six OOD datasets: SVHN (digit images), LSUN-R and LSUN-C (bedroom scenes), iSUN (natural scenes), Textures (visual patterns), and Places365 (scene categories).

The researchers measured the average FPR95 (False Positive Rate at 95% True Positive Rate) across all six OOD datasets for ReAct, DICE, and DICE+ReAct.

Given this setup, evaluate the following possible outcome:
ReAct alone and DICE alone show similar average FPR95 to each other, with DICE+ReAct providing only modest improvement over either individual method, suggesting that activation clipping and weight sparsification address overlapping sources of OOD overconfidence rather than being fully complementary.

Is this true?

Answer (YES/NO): NO